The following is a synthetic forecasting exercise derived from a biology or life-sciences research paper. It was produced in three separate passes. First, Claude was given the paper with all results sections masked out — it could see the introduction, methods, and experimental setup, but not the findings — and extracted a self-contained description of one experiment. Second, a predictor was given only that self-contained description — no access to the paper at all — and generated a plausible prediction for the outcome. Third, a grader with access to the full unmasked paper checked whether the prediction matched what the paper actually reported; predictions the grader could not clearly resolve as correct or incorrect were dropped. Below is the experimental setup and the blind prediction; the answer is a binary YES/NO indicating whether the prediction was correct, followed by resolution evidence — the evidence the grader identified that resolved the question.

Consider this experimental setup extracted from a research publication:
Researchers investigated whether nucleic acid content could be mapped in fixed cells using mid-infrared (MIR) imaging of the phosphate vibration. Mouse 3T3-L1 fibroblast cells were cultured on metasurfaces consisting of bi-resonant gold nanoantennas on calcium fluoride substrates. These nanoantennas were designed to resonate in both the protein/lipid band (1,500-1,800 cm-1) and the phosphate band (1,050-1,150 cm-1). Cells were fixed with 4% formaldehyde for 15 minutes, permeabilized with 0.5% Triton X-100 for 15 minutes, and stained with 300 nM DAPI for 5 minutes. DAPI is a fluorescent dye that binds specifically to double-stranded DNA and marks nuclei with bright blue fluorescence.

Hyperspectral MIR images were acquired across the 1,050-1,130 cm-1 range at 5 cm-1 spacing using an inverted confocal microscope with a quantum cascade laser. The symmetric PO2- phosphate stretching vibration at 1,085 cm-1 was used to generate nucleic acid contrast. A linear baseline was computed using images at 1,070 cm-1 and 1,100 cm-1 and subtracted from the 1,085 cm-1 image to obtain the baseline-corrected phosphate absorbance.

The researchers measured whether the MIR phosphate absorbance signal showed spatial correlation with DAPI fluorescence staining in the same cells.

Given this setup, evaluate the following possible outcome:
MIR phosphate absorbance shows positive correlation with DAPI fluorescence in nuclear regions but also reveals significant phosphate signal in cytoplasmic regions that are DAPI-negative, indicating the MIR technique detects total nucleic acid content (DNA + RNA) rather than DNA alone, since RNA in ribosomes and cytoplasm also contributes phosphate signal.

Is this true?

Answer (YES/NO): NO